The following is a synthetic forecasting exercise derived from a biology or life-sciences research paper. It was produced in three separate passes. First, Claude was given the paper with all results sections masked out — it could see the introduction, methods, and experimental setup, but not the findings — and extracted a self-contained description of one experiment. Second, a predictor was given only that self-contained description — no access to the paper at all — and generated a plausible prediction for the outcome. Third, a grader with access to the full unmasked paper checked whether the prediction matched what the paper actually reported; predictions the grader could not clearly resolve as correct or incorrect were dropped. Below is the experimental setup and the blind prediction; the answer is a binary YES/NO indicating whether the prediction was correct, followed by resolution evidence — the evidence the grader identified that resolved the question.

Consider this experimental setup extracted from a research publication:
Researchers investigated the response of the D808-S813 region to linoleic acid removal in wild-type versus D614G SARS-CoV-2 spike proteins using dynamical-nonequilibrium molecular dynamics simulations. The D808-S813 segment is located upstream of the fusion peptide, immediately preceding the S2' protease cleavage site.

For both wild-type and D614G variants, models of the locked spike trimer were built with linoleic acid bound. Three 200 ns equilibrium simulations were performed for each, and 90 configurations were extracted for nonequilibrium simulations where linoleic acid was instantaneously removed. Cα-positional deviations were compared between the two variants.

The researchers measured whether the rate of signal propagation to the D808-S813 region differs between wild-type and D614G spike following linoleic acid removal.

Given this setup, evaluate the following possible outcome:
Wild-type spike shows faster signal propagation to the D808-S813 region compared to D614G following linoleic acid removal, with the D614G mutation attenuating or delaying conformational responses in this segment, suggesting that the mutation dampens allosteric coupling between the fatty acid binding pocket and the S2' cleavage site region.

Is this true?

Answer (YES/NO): YES